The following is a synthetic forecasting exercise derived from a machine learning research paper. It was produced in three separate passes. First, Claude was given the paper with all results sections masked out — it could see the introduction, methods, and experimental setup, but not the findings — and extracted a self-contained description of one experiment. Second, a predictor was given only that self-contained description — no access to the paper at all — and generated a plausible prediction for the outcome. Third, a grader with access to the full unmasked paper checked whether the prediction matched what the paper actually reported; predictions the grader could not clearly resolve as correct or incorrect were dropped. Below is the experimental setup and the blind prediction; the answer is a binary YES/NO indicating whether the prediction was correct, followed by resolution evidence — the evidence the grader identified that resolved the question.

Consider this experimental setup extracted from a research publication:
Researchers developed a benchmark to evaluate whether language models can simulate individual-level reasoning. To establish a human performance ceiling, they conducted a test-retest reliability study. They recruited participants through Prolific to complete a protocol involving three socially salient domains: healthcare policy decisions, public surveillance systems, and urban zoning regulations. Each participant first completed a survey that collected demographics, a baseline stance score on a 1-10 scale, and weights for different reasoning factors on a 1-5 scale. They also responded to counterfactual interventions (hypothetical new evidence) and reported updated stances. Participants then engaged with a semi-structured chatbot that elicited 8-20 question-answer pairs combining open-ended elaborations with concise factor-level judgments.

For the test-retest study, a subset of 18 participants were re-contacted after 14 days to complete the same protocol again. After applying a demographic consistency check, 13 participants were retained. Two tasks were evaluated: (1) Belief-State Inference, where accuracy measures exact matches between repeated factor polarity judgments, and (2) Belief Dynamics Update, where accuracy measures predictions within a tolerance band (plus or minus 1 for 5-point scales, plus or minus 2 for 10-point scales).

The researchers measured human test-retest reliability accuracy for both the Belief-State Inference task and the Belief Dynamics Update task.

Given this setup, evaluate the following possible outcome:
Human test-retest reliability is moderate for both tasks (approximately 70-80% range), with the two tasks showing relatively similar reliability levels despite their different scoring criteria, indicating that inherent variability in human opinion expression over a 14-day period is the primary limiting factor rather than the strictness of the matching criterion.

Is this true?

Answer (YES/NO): NO